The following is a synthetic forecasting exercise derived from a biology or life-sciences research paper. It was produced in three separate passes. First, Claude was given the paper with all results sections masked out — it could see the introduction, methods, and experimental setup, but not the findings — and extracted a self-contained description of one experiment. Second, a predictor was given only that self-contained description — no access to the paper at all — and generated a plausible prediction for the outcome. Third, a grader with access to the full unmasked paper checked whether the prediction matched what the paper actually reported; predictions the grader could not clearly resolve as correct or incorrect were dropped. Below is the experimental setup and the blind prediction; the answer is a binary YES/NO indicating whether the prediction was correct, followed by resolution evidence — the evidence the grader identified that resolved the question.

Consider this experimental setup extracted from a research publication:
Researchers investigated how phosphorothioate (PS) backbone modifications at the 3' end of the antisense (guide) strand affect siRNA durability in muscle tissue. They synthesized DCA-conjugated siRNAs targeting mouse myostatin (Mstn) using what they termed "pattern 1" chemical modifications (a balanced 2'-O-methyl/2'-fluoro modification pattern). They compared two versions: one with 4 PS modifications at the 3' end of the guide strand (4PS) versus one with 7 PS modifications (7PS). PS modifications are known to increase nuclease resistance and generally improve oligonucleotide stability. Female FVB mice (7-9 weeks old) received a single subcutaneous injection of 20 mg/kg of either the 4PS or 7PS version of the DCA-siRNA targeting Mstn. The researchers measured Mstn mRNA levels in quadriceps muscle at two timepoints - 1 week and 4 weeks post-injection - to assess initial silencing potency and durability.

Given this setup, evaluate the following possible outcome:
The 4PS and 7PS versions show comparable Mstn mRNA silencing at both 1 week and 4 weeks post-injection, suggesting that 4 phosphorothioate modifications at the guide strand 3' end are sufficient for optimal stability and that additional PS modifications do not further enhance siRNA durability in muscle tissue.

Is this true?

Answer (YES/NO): NO